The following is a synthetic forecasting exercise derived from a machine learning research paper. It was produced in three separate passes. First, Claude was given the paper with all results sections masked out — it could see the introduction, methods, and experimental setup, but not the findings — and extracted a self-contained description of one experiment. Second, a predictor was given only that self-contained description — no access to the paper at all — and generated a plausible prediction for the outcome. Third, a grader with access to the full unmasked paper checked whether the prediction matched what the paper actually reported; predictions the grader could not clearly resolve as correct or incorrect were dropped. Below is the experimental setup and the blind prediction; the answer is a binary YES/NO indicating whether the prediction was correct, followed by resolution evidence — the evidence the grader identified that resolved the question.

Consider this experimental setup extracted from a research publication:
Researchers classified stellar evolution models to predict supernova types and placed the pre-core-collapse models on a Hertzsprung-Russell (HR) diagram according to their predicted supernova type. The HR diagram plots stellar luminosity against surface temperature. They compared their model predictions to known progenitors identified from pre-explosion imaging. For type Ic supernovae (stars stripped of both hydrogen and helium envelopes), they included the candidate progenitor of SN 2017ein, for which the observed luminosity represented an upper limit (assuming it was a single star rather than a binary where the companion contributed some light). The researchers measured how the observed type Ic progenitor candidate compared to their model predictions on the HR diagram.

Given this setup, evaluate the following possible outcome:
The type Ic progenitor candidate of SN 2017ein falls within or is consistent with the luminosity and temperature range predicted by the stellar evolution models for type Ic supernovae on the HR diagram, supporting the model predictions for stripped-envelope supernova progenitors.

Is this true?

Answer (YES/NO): NO